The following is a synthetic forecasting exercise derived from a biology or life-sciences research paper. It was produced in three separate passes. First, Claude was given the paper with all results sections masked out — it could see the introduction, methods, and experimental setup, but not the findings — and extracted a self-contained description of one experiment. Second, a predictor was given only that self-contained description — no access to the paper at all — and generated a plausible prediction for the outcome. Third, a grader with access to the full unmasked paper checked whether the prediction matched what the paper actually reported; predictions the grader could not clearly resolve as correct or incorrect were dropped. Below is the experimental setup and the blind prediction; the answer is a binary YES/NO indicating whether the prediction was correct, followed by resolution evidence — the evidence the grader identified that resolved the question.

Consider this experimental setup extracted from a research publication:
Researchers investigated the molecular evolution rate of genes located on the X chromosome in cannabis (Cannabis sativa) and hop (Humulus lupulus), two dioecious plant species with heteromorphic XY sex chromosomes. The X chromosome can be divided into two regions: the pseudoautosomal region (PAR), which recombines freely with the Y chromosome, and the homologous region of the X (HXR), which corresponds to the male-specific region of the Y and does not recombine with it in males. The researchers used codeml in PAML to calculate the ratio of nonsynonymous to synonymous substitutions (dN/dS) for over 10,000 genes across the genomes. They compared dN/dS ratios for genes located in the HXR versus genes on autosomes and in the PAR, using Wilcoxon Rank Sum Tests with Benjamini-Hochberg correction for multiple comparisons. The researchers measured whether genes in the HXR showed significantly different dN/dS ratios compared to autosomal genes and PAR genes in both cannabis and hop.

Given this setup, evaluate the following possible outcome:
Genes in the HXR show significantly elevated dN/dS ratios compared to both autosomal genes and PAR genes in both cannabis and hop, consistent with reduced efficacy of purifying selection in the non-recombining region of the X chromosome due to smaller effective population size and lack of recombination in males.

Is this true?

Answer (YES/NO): YES